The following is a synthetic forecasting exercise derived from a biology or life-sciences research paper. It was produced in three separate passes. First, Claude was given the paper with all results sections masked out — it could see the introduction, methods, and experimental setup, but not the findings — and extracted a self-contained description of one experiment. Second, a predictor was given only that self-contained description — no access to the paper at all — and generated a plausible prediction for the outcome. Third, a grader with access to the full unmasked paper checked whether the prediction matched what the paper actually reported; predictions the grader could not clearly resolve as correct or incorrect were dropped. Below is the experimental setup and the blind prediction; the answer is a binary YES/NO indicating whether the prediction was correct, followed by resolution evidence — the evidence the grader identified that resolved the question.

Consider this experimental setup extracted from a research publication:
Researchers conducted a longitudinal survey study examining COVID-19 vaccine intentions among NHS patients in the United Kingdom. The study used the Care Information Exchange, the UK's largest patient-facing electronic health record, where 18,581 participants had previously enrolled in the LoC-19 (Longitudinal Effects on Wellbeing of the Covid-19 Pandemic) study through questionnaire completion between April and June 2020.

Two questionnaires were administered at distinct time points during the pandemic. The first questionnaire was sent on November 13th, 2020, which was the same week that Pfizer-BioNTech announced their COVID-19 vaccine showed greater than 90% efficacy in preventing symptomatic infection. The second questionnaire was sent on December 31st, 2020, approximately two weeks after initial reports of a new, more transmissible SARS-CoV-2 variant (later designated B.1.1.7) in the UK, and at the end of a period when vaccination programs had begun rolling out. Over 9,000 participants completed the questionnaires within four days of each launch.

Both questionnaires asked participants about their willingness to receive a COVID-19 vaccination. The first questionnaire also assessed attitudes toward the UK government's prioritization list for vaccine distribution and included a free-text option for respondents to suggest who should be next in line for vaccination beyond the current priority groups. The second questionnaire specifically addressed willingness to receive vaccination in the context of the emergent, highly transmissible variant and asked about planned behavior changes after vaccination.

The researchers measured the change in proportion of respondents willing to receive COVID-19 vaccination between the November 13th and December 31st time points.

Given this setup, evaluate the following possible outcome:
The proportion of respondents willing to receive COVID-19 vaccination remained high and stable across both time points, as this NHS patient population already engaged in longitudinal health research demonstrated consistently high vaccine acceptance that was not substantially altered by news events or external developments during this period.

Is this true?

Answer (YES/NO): NO